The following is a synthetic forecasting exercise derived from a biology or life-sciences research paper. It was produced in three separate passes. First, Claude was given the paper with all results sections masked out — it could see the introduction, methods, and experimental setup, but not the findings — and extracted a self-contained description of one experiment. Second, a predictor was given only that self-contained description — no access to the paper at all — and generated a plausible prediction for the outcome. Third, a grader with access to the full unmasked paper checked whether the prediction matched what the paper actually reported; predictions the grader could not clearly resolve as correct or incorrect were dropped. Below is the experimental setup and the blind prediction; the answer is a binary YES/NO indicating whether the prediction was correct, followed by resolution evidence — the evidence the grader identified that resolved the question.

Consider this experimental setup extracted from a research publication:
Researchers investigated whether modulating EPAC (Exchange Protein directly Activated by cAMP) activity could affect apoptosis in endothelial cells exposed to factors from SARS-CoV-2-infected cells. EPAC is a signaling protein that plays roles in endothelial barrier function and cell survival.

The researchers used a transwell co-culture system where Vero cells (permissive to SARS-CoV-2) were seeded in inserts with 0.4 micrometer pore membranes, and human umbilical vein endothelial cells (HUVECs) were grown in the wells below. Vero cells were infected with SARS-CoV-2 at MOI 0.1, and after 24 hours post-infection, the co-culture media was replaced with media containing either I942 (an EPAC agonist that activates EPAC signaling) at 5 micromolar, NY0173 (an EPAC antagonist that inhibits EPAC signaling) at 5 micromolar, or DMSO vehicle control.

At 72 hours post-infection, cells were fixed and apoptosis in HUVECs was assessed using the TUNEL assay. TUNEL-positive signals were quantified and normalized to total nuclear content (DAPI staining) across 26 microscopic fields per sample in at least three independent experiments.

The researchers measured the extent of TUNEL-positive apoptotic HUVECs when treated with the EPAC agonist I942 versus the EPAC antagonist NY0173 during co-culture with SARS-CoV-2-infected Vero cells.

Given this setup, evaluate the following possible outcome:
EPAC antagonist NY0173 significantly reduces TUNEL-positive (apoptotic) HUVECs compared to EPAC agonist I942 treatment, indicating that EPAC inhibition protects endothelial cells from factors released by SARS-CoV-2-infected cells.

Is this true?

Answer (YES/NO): NO